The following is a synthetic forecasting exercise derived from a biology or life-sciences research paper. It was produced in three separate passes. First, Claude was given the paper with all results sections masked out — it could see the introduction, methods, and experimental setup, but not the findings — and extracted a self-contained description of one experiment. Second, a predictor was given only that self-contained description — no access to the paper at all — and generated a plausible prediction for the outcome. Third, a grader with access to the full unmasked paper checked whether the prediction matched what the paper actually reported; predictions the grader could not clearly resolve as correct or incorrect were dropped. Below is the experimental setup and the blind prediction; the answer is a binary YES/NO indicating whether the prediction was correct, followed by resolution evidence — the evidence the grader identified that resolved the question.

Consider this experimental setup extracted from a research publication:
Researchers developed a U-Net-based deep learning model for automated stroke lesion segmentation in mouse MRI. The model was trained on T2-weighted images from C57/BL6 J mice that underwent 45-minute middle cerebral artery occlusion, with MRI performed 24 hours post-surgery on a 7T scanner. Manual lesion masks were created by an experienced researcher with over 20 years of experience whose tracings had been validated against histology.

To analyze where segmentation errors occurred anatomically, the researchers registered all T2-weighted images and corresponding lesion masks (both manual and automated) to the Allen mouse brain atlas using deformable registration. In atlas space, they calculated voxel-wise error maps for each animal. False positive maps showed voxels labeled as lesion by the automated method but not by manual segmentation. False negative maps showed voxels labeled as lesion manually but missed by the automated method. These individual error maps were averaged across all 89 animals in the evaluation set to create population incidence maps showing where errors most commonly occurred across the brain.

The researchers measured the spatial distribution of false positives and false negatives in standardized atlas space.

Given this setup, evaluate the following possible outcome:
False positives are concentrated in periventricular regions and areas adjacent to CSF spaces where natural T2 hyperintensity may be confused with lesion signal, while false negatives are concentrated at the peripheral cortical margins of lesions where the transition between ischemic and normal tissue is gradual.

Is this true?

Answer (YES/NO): NO